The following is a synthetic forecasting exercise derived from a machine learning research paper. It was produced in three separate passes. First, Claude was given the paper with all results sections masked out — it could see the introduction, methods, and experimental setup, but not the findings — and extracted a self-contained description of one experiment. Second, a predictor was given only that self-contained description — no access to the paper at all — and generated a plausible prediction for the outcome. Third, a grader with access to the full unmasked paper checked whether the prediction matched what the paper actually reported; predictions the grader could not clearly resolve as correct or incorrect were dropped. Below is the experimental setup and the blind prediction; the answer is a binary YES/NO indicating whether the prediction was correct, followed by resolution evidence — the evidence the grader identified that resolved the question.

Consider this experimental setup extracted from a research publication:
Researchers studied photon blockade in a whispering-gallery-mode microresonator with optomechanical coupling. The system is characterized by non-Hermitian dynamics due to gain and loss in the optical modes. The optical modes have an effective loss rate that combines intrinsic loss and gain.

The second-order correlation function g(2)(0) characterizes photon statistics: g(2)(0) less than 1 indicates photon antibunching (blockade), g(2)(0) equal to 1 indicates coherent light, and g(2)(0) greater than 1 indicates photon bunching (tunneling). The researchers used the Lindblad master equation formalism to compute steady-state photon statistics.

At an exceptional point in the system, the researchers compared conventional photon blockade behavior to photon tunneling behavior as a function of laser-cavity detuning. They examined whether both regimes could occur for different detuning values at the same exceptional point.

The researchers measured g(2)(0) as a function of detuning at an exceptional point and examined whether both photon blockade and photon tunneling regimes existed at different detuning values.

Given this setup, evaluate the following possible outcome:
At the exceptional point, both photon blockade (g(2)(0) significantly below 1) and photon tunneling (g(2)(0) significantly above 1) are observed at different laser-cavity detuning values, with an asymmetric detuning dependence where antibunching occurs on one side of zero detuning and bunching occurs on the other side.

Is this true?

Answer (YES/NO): NO